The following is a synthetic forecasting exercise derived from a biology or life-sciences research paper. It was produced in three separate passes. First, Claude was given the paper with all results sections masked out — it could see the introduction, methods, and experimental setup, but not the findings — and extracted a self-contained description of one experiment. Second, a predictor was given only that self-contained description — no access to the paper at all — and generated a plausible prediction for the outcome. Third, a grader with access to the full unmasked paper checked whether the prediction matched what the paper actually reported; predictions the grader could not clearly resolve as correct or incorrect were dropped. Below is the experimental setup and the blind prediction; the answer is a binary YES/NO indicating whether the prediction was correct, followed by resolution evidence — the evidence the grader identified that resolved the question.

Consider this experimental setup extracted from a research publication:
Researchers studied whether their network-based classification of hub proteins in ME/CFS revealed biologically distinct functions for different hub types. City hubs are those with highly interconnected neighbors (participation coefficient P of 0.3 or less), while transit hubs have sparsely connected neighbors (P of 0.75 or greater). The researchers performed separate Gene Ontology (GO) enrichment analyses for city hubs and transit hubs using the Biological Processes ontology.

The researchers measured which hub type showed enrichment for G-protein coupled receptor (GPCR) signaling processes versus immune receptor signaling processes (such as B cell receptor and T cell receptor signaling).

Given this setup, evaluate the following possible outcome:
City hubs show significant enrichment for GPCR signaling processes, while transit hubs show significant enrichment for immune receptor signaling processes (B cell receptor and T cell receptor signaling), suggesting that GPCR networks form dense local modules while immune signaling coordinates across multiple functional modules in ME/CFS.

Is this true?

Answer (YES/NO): YES